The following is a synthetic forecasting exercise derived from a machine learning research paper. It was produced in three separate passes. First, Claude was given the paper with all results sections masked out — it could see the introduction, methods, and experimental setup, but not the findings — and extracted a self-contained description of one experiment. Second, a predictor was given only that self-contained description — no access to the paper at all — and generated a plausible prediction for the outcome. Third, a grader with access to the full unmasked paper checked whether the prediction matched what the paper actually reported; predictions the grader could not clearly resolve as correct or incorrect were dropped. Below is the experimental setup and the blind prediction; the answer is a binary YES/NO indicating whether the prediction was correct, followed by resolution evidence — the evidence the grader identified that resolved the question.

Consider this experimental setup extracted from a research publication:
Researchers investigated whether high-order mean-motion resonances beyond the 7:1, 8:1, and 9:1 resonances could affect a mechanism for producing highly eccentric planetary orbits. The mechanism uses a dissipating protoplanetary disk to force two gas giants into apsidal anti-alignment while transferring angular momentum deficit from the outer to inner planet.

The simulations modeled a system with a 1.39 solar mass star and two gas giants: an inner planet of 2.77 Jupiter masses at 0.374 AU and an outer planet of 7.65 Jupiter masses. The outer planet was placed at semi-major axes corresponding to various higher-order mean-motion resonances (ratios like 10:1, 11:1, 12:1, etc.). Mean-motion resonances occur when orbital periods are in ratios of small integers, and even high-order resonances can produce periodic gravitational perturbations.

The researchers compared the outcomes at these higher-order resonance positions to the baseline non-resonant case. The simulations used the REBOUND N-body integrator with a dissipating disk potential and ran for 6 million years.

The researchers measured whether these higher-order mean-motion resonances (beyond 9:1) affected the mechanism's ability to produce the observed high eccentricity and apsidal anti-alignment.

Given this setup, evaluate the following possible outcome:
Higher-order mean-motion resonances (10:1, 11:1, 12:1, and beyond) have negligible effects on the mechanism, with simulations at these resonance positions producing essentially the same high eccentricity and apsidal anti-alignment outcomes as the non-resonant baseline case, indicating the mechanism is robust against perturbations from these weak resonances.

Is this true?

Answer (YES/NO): NO